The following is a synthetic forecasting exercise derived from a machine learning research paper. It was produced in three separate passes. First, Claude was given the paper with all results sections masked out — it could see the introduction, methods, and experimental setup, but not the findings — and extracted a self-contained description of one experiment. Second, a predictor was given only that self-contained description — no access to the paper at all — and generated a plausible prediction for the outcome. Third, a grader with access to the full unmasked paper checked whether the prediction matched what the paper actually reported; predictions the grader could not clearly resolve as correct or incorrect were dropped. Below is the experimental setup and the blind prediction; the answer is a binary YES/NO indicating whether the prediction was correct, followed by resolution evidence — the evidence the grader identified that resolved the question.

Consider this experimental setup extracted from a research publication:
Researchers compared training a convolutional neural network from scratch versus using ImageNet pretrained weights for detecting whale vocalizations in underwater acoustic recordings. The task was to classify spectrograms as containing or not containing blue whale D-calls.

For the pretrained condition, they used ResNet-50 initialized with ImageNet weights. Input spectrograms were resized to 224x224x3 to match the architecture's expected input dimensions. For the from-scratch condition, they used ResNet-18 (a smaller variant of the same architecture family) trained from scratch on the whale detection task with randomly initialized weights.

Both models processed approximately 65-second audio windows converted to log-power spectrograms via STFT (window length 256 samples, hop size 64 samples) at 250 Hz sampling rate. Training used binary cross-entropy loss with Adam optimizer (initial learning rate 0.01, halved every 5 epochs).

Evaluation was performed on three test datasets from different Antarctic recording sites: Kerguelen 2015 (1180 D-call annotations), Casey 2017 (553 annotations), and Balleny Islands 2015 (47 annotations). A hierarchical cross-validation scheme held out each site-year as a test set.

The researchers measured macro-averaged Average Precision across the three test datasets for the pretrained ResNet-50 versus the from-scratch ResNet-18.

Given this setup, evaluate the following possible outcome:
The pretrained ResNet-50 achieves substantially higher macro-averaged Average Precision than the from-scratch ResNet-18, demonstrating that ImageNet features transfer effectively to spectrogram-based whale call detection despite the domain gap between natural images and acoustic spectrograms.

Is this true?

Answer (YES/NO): NO